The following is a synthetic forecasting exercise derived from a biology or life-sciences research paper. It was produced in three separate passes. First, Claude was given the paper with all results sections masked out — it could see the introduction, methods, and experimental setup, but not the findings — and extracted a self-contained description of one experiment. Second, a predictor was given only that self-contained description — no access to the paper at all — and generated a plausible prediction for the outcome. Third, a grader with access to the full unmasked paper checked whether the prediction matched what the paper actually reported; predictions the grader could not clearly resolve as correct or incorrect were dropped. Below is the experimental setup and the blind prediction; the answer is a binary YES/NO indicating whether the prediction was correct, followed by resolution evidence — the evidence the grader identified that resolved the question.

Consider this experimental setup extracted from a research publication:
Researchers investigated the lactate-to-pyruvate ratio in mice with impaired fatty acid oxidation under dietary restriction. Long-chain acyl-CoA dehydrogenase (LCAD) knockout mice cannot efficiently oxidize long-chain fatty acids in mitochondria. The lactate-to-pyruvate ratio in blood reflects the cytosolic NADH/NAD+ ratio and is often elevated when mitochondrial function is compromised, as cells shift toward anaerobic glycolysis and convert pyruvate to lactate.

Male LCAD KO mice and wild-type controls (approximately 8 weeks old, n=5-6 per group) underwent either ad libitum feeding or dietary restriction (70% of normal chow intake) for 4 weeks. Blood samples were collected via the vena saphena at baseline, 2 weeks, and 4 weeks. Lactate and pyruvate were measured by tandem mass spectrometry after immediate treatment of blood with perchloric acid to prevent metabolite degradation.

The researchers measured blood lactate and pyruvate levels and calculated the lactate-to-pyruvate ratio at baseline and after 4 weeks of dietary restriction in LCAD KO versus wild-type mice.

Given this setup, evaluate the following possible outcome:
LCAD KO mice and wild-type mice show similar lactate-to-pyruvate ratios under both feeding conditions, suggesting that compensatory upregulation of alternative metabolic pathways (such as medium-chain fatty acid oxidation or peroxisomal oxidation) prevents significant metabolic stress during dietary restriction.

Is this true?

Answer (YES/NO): YES